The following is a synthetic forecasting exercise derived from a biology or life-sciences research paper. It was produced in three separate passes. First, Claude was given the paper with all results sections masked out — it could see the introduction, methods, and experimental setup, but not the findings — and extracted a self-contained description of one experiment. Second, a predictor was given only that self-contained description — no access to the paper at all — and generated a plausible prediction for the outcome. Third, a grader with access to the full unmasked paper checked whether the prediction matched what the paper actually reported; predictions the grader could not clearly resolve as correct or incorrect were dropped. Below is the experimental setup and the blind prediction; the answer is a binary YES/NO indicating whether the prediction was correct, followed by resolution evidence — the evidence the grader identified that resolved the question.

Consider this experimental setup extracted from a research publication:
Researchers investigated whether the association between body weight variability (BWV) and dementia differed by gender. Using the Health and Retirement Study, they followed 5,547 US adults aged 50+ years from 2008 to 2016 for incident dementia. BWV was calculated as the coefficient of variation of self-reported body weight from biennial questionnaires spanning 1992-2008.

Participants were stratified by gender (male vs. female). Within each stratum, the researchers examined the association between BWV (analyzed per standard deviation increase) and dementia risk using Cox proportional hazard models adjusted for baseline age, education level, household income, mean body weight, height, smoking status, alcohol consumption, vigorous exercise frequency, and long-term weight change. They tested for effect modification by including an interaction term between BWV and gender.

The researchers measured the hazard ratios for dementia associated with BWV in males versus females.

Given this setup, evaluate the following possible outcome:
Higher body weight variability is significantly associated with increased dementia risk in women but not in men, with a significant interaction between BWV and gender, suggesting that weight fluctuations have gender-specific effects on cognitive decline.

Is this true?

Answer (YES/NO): NO